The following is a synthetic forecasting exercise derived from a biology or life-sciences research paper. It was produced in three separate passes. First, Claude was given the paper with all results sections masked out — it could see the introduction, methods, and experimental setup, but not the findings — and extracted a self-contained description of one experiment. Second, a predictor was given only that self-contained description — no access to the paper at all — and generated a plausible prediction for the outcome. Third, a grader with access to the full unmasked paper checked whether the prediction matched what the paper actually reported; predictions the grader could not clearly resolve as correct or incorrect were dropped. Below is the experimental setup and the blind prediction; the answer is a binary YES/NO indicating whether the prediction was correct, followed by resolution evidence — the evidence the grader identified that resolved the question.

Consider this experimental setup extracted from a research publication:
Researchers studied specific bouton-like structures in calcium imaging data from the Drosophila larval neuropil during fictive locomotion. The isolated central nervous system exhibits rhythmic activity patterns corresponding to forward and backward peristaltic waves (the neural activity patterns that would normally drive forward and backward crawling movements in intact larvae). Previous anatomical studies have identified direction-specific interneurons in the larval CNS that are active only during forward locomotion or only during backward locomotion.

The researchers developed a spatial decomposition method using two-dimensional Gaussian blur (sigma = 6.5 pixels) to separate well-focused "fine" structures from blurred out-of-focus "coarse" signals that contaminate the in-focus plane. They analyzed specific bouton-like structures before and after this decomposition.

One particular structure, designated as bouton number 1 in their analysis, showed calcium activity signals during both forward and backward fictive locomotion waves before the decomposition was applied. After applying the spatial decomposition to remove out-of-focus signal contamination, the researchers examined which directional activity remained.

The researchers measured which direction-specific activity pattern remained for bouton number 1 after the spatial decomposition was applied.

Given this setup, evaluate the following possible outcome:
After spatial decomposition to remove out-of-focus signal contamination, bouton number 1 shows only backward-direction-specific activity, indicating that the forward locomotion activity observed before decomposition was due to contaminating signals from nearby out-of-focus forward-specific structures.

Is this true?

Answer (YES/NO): YES